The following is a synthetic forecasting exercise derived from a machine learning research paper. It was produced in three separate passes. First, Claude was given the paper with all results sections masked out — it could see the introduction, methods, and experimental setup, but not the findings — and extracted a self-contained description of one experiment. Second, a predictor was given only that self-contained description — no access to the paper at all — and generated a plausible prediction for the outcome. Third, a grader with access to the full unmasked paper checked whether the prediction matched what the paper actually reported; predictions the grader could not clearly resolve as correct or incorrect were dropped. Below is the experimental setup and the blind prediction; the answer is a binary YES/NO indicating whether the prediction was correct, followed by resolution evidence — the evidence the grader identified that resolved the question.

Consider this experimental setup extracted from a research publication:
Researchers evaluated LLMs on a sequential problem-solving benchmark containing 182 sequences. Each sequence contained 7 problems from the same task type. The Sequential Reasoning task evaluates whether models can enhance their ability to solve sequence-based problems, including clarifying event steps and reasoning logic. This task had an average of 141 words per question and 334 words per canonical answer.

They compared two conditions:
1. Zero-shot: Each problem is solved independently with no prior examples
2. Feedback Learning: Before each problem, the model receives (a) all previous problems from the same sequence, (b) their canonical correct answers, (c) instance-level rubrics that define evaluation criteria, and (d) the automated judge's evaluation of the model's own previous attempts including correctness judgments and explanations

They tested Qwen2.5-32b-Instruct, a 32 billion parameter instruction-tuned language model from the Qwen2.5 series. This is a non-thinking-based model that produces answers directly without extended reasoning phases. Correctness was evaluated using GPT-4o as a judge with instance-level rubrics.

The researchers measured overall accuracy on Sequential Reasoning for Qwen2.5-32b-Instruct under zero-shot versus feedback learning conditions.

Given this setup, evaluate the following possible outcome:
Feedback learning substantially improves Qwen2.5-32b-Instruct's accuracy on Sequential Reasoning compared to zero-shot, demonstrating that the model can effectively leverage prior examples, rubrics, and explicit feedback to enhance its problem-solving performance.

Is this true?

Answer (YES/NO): NO